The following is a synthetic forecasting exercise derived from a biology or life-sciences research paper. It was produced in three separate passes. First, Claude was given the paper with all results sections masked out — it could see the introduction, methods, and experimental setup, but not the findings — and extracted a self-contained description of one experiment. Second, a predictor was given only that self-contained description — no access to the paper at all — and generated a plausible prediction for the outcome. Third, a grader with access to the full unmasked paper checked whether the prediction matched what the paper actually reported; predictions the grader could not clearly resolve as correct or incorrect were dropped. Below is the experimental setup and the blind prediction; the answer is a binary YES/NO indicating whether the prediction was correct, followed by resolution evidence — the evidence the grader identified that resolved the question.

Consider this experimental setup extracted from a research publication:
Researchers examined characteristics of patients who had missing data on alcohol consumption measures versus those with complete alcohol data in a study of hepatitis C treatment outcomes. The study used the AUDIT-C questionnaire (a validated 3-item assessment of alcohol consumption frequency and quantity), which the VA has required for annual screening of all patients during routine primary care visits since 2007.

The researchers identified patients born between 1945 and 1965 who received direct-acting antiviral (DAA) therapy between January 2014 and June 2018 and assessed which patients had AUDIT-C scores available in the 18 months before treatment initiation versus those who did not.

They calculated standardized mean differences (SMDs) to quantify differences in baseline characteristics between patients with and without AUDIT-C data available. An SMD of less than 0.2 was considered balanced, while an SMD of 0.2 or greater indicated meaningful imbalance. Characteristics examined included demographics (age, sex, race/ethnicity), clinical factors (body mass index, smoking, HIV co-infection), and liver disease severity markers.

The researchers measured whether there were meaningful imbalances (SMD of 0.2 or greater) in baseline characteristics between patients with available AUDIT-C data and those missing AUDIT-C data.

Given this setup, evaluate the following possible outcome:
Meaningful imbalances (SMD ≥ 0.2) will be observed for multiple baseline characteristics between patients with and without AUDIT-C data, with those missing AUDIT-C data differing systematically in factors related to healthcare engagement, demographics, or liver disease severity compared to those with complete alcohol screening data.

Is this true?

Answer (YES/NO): NO